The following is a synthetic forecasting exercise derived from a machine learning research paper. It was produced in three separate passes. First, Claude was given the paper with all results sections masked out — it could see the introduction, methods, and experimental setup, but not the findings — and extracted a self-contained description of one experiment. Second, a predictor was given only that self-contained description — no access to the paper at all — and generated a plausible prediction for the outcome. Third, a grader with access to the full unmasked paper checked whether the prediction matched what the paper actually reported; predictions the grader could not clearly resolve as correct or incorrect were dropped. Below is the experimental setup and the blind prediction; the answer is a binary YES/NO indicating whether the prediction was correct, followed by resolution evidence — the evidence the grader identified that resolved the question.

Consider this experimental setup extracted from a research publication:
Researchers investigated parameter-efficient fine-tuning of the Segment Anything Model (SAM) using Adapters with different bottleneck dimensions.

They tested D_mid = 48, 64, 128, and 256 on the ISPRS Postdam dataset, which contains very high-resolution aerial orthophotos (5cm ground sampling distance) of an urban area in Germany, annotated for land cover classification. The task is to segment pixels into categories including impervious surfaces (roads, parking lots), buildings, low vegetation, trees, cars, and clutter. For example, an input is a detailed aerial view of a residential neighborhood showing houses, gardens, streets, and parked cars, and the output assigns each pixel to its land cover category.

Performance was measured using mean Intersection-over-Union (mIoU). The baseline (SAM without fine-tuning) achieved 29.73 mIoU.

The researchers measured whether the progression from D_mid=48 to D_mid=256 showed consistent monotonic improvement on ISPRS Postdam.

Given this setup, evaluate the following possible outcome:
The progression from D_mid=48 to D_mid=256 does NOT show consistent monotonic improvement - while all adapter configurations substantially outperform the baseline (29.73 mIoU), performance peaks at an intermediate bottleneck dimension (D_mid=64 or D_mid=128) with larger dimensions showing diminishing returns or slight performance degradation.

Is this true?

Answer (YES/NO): NO